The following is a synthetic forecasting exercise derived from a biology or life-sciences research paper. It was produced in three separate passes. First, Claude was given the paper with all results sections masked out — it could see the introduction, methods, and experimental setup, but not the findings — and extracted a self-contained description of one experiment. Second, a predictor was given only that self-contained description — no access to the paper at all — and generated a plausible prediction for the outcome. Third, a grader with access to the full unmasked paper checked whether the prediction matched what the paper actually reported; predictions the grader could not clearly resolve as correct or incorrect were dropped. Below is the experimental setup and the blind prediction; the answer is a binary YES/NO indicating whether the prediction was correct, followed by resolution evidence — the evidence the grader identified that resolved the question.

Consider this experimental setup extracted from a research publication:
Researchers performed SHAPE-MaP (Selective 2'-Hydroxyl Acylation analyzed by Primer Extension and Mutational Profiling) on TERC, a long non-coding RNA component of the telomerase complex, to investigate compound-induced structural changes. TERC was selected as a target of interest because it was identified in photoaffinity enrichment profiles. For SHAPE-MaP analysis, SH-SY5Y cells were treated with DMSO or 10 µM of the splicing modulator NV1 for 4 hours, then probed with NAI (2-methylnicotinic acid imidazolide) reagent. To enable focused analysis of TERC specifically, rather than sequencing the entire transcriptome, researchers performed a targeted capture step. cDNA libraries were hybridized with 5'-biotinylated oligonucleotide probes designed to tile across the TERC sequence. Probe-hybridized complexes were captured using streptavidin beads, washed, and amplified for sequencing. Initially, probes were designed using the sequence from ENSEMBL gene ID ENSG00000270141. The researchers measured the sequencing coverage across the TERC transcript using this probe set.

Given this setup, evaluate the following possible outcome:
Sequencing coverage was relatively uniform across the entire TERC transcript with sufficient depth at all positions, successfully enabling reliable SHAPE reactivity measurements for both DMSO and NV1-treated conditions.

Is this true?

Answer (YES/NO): NO